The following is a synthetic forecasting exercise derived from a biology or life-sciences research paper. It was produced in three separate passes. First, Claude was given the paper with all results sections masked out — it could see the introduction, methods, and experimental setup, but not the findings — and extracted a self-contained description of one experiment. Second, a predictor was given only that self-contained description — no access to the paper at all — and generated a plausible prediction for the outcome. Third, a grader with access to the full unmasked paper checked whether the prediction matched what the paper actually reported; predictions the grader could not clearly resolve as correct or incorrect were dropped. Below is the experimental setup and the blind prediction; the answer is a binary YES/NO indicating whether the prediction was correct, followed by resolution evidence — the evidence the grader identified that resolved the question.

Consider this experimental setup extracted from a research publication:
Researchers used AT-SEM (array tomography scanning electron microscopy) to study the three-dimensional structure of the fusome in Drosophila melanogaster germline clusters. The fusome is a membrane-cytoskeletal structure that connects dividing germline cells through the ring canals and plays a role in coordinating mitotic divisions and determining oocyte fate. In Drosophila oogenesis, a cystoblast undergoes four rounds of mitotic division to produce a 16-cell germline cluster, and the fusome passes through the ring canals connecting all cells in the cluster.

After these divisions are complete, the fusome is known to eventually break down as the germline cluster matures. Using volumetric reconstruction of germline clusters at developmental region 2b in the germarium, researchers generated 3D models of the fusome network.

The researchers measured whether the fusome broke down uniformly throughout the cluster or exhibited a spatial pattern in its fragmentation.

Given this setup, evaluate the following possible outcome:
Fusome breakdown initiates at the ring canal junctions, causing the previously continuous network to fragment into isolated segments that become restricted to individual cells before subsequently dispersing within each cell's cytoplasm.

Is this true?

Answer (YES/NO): NO